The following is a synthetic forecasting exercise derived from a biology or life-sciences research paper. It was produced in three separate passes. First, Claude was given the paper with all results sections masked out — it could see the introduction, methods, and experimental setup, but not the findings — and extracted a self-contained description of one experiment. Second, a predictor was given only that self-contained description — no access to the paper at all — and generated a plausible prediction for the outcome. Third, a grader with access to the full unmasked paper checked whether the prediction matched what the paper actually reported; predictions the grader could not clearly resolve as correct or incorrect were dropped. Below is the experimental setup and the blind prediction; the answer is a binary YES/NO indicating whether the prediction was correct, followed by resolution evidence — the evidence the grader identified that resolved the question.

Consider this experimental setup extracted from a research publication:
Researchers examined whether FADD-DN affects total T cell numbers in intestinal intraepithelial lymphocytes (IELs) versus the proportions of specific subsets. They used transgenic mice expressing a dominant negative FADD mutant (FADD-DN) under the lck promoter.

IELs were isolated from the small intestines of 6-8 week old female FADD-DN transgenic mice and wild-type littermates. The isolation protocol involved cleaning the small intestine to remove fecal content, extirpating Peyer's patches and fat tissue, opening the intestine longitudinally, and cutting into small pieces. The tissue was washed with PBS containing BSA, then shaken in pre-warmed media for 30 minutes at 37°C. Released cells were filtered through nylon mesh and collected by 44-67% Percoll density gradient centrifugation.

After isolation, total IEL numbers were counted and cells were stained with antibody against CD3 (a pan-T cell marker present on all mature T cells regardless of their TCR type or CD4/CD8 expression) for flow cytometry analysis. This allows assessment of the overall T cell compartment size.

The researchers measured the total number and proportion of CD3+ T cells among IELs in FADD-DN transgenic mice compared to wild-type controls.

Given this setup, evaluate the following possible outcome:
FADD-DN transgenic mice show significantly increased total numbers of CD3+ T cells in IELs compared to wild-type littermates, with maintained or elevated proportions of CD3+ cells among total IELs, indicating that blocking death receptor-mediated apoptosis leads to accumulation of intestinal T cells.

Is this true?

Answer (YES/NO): NO